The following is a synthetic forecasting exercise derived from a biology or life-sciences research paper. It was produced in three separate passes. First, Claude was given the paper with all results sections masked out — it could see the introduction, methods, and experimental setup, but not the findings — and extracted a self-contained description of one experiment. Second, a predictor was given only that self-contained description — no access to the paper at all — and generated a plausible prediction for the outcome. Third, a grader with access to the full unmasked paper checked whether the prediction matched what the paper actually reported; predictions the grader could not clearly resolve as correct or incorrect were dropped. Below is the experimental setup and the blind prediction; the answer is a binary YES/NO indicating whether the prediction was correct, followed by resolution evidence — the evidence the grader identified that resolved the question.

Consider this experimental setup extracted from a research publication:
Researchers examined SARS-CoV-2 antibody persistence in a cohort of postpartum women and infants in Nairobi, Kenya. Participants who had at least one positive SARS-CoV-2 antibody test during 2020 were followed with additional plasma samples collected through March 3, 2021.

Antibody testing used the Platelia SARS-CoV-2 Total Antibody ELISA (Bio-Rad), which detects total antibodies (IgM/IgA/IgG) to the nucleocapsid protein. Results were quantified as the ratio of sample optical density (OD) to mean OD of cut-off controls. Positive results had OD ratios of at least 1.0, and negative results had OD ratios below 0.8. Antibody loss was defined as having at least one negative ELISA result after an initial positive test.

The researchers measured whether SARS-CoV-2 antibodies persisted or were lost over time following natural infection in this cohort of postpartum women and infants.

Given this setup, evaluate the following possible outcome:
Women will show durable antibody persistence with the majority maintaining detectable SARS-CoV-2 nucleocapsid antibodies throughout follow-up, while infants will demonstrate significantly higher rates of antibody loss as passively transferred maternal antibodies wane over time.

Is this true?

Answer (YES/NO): NO